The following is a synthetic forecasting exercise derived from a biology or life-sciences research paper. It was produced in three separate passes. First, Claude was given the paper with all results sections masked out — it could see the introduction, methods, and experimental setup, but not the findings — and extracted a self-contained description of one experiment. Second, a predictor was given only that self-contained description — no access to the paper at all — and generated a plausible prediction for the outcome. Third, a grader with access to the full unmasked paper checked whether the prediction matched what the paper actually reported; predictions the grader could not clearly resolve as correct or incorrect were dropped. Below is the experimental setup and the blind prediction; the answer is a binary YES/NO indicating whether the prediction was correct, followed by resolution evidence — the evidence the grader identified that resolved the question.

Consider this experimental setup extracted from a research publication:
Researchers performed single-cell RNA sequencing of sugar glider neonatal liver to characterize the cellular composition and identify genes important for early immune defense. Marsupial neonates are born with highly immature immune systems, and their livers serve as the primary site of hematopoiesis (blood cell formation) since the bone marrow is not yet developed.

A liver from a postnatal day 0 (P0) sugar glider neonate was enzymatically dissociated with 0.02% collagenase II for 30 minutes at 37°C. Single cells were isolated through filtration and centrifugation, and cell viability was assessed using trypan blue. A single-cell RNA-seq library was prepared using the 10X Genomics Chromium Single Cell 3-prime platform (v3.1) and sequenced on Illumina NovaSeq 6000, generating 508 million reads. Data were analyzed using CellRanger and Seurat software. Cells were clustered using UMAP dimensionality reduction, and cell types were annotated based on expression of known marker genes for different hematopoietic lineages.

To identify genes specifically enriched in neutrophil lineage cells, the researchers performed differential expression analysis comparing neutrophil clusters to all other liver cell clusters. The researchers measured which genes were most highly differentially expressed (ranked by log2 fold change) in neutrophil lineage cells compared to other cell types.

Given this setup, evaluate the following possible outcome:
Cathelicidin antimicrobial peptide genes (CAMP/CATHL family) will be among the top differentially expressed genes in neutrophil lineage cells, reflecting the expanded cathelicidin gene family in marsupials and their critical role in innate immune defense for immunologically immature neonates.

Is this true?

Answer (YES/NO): YES